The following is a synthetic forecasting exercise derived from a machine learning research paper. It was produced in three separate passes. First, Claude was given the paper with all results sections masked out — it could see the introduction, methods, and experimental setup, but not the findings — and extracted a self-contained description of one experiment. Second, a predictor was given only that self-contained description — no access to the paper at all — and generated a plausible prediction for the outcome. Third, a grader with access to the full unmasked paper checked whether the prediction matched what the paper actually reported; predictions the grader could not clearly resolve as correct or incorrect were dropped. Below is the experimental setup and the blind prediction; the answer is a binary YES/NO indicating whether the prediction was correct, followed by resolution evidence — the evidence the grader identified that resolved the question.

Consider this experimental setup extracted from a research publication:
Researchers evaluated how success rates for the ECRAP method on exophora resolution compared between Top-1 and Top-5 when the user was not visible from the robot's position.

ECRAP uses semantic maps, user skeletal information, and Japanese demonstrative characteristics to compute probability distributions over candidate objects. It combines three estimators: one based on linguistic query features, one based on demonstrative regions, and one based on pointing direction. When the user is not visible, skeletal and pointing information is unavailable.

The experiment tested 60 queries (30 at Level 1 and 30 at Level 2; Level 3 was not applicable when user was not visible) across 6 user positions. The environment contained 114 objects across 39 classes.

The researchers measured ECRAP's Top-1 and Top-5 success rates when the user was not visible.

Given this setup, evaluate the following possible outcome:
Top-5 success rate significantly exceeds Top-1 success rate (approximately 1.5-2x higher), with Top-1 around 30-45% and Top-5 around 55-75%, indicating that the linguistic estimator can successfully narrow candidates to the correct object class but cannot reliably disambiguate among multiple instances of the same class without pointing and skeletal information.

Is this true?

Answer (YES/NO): NO